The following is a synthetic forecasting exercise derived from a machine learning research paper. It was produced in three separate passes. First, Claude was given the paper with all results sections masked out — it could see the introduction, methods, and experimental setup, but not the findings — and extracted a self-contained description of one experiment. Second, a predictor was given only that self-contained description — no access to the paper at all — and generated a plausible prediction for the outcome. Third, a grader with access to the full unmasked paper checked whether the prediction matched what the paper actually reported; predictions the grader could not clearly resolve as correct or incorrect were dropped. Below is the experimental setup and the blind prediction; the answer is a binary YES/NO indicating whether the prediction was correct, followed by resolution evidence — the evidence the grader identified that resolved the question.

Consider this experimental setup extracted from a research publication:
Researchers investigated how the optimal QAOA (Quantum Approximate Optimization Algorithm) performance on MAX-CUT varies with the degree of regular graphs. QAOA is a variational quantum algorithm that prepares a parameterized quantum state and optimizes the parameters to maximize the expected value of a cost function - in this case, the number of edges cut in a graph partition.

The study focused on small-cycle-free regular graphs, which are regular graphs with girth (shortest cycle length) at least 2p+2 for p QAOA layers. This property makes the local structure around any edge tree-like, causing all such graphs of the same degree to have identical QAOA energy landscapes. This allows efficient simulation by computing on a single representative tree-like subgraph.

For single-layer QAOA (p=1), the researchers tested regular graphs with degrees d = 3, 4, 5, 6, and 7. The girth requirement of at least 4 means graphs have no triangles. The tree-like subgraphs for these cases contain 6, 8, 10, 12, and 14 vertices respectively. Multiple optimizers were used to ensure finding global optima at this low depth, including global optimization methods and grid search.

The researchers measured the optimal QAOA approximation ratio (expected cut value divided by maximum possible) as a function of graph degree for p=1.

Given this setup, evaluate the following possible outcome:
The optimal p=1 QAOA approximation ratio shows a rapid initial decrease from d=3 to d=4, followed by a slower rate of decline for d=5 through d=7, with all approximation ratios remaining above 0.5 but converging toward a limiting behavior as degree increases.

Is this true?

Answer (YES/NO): YES